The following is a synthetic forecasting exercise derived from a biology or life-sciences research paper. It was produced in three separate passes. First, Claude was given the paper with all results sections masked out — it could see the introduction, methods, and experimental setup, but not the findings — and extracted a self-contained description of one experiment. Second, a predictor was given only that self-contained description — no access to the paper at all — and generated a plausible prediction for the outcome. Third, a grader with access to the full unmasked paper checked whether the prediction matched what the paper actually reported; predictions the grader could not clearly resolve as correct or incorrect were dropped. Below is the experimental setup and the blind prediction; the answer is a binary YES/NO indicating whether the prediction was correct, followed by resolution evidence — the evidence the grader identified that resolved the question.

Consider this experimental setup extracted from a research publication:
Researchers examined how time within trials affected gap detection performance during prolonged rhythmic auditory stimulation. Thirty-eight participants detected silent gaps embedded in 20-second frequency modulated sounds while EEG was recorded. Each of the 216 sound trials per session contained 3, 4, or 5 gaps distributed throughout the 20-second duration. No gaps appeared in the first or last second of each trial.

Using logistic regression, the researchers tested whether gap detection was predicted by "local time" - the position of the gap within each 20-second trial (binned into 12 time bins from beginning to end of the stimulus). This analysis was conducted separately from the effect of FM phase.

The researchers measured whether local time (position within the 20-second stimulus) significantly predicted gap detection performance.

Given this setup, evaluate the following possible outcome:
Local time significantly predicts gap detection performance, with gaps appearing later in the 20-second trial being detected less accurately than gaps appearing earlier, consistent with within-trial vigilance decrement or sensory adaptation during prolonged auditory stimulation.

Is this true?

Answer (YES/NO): NO